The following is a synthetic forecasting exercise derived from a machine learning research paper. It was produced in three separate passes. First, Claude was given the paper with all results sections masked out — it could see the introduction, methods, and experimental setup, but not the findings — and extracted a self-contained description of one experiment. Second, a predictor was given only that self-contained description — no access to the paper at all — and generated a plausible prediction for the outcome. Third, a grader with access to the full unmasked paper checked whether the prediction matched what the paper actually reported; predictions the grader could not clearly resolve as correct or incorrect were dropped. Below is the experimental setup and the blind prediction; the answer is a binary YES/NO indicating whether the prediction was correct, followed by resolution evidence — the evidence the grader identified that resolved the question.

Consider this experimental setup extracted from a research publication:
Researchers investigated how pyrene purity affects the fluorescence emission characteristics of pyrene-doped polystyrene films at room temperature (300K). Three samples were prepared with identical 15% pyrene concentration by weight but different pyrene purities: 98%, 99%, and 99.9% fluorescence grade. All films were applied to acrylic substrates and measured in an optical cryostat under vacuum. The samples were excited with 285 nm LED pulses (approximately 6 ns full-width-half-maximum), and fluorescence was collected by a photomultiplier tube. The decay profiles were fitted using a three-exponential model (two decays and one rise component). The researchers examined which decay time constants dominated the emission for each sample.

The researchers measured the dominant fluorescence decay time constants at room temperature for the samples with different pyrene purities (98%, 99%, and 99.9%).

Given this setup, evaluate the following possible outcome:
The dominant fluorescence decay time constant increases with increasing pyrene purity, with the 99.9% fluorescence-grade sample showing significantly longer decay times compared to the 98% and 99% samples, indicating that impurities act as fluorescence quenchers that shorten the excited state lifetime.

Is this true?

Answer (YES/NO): YES